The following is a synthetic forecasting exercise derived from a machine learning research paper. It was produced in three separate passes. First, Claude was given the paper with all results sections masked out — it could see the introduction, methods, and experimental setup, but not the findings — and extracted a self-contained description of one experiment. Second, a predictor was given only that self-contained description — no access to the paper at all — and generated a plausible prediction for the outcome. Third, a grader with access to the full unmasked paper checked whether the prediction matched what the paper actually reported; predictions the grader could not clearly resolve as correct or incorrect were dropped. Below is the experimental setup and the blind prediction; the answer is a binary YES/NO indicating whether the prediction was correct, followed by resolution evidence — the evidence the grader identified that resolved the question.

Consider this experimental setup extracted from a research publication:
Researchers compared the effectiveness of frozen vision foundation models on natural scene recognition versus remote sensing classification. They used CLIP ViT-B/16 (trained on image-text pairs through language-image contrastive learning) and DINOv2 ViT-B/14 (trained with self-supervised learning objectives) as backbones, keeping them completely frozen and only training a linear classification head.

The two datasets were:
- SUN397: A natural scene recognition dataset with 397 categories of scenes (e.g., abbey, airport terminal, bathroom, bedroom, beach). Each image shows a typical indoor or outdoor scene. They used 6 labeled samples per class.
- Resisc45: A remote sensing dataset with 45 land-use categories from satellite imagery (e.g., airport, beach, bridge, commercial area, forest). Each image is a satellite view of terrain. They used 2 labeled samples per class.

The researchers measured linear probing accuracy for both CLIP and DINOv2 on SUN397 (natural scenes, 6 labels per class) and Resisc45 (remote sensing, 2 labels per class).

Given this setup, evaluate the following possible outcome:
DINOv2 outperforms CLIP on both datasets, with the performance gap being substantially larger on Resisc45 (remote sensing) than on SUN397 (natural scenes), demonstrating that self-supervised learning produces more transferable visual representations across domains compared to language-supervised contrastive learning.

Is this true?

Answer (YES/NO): NO